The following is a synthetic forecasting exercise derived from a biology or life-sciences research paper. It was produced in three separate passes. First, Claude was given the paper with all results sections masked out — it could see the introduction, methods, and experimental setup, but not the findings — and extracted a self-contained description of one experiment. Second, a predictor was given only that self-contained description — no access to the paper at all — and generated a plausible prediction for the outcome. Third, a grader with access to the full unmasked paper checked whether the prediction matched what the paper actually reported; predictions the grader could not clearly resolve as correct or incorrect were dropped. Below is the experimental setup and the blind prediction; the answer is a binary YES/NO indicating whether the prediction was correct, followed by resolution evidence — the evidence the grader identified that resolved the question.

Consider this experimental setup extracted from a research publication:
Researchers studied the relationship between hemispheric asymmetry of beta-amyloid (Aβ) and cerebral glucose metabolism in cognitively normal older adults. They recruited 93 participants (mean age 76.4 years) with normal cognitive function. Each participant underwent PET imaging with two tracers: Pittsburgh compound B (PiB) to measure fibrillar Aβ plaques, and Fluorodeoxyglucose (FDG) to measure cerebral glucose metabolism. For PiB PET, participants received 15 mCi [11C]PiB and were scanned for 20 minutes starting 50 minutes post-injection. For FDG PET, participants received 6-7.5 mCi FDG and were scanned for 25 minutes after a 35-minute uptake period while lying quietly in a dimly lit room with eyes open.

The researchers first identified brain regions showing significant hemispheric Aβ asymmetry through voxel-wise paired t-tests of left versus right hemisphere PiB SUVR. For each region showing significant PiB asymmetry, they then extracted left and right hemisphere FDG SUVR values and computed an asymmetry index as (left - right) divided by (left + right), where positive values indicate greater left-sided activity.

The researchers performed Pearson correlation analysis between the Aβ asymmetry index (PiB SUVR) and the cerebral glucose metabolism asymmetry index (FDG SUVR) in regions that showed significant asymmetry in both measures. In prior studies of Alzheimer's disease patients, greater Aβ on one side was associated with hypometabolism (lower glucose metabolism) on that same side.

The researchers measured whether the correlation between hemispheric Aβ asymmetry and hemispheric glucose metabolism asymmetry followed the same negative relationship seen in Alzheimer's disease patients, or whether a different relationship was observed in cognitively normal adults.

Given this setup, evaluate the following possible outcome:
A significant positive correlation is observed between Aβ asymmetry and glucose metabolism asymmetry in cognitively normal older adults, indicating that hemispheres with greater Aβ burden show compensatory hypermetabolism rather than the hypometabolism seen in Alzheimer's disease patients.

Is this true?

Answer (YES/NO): YES